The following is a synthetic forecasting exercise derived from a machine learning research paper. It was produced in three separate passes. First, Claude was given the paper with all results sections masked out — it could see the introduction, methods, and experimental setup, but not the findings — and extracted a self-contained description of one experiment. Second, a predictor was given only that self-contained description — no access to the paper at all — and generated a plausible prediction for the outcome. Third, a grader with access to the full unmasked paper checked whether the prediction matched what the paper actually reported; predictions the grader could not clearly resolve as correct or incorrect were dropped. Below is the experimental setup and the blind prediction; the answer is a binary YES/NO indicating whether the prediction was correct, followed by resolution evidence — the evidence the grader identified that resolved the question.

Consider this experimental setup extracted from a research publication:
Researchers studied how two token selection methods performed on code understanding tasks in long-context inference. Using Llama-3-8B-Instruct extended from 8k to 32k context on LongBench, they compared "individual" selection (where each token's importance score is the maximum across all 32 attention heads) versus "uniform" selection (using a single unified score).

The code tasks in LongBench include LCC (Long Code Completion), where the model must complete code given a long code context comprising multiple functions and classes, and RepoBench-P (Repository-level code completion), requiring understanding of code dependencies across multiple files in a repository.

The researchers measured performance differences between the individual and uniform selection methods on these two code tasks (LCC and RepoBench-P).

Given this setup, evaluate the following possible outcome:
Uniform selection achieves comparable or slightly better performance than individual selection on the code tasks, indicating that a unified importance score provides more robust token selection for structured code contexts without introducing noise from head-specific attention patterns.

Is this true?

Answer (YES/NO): YES